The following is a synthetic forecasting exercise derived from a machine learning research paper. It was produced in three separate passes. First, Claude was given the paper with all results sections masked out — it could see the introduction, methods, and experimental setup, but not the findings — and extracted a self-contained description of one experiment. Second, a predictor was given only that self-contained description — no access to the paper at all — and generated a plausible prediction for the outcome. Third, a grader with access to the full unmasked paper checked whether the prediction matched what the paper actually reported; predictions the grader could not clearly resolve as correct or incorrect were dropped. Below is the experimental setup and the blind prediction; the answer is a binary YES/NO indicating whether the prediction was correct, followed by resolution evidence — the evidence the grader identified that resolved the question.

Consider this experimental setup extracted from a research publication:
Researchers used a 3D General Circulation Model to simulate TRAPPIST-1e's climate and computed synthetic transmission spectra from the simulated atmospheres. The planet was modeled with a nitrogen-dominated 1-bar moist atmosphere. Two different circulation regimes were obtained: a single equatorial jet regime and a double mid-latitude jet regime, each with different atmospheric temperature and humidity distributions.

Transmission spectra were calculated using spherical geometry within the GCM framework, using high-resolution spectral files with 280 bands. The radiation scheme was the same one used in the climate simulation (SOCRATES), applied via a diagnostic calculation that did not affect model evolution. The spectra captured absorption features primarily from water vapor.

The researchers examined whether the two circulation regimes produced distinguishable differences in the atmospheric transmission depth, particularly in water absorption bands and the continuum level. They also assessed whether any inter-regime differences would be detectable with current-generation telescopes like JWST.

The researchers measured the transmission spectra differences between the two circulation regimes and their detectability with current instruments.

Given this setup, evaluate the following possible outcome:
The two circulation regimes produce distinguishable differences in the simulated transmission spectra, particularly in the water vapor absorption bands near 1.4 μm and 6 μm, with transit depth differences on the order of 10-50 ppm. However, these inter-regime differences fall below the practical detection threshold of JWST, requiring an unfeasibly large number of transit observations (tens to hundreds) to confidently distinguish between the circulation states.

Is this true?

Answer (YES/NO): NO